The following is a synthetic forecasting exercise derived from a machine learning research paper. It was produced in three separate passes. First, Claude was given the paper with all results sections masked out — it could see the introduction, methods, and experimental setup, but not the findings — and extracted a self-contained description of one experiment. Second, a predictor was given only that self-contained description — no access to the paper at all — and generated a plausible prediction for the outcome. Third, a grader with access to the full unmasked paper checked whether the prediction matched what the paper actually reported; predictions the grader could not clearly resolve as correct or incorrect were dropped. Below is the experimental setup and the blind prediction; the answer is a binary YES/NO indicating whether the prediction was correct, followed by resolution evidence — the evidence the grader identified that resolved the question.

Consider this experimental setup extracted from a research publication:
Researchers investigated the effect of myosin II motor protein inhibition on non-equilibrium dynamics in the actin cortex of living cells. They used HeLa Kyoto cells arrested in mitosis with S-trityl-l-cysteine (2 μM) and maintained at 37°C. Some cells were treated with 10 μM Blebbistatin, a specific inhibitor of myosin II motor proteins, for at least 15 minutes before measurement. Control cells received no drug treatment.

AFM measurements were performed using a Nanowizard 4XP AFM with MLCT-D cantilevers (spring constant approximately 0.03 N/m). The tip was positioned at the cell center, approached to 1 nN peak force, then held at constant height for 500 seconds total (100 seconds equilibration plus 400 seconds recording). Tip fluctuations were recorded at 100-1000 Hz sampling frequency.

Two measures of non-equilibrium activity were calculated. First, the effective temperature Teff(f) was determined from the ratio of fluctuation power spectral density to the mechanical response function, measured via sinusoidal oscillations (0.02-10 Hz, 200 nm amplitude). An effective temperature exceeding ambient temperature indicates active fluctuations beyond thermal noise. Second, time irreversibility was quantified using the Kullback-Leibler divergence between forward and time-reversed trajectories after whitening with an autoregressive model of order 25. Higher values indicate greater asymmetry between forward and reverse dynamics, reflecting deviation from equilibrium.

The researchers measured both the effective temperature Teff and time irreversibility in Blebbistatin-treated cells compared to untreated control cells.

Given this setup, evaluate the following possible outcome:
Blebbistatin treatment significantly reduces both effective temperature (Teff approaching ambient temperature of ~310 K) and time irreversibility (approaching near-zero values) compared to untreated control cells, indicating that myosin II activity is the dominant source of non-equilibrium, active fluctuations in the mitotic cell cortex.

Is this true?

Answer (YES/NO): NO